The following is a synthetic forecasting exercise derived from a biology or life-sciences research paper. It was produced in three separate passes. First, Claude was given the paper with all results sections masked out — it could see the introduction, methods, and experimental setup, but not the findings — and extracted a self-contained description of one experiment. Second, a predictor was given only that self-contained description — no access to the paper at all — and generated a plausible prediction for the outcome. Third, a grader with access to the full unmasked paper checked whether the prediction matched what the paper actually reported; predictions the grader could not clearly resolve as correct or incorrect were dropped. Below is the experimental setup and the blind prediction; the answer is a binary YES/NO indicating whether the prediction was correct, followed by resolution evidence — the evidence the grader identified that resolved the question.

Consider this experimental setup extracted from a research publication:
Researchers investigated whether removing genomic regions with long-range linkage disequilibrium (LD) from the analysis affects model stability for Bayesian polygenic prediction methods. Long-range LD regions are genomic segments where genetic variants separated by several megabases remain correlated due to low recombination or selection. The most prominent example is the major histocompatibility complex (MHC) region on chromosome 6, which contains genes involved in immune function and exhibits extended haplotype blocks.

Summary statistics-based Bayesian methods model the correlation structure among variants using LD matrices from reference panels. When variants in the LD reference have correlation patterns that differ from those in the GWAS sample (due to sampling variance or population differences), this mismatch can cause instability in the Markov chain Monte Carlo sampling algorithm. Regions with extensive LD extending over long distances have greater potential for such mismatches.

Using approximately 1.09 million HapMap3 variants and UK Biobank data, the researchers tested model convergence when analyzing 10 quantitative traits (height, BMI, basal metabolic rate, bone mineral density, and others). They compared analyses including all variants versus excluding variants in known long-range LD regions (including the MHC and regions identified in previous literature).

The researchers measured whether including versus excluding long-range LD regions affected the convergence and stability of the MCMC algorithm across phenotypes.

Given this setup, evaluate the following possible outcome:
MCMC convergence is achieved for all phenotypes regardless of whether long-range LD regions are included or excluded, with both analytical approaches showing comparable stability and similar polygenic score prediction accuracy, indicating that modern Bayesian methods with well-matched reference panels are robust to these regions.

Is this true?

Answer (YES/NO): NO